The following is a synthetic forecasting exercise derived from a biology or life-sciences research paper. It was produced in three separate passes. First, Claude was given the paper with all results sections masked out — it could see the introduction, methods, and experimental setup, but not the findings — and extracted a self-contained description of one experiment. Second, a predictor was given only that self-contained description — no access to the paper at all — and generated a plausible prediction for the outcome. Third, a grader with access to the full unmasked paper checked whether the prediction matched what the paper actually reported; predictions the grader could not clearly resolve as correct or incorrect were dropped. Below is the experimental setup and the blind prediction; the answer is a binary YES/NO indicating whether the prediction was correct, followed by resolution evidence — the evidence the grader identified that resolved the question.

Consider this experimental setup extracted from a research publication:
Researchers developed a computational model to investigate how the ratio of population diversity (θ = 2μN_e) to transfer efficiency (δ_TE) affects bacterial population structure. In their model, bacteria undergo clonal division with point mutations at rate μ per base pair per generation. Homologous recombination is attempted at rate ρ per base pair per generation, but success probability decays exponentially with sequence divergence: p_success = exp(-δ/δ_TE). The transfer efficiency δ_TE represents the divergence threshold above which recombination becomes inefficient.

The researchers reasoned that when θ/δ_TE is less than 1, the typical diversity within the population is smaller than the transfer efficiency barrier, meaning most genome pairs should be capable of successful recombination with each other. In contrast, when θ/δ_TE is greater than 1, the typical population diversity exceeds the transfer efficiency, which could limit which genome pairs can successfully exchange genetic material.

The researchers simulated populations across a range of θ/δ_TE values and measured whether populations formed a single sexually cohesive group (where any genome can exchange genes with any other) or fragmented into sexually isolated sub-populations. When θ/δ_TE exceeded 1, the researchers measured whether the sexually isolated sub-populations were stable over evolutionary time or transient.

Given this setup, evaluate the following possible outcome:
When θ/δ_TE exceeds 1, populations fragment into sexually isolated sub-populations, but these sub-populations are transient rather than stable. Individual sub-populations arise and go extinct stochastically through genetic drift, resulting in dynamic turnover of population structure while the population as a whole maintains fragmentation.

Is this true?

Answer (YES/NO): YES